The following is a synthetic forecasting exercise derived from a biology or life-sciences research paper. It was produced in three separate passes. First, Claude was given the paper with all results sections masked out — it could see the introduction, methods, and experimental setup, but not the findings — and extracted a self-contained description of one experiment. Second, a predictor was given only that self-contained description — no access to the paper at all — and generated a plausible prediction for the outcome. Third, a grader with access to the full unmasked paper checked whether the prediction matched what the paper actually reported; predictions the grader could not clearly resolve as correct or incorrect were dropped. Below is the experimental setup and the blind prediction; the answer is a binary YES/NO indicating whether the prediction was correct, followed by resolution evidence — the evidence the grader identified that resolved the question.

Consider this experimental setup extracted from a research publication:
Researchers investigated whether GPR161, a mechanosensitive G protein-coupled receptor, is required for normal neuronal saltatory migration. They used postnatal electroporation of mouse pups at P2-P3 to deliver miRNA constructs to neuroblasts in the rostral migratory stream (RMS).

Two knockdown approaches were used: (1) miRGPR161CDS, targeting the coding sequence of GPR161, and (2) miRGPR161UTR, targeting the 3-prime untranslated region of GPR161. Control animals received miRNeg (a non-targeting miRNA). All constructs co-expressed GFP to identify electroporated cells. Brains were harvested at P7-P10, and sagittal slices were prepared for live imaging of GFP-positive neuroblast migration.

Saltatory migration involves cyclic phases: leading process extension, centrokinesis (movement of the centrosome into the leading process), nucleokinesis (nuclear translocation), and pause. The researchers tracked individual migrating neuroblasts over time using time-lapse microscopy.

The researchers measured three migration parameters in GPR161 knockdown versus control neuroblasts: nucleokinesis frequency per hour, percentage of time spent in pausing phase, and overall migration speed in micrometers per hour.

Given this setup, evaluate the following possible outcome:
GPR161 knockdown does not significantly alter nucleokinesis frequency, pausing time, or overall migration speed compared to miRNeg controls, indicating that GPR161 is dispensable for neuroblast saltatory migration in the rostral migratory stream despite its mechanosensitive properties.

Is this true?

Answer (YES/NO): NO